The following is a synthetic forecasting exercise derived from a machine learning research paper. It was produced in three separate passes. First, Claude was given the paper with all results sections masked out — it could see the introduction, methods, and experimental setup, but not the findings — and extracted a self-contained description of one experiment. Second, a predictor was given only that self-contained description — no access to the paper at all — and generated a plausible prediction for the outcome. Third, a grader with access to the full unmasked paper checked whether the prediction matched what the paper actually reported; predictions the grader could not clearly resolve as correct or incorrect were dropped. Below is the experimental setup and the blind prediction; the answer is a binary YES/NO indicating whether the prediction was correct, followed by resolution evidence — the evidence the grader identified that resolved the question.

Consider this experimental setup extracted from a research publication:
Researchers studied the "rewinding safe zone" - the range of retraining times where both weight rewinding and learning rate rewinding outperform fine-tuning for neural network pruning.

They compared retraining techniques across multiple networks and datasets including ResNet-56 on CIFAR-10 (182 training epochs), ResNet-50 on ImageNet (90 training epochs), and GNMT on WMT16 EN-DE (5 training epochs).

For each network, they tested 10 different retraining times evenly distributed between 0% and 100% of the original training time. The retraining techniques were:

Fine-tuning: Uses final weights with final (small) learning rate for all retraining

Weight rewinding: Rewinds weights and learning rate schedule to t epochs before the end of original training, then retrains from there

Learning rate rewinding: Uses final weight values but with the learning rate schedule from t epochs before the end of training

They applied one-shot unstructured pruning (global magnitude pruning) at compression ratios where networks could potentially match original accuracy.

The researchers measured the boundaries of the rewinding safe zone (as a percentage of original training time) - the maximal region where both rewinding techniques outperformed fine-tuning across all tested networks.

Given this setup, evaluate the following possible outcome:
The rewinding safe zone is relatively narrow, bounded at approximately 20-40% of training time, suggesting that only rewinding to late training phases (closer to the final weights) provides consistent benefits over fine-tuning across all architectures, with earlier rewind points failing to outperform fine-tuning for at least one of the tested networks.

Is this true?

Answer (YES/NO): NO